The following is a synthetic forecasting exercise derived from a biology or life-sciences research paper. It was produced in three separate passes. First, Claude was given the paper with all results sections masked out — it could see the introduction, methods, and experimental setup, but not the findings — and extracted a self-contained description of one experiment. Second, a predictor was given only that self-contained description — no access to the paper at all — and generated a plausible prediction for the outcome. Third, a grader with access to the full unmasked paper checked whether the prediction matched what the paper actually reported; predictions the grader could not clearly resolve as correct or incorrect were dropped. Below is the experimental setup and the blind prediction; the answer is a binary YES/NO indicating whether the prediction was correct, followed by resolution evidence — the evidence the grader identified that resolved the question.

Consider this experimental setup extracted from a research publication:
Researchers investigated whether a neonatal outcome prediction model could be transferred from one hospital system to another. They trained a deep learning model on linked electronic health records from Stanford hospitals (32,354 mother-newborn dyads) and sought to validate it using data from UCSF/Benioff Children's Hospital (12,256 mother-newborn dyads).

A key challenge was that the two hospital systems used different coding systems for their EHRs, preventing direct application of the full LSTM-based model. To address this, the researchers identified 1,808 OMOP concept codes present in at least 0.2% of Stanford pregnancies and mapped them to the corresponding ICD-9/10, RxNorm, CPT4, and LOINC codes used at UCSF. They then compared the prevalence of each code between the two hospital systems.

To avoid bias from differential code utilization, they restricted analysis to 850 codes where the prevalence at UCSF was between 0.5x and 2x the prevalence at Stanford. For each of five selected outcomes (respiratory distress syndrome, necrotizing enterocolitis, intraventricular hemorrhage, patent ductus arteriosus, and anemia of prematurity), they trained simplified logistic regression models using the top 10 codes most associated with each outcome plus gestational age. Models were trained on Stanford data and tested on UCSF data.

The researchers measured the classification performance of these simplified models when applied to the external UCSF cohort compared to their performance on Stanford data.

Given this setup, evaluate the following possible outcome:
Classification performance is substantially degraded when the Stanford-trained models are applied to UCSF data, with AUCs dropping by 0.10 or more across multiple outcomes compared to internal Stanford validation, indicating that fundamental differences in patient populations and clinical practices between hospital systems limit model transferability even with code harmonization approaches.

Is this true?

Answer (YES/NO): NO